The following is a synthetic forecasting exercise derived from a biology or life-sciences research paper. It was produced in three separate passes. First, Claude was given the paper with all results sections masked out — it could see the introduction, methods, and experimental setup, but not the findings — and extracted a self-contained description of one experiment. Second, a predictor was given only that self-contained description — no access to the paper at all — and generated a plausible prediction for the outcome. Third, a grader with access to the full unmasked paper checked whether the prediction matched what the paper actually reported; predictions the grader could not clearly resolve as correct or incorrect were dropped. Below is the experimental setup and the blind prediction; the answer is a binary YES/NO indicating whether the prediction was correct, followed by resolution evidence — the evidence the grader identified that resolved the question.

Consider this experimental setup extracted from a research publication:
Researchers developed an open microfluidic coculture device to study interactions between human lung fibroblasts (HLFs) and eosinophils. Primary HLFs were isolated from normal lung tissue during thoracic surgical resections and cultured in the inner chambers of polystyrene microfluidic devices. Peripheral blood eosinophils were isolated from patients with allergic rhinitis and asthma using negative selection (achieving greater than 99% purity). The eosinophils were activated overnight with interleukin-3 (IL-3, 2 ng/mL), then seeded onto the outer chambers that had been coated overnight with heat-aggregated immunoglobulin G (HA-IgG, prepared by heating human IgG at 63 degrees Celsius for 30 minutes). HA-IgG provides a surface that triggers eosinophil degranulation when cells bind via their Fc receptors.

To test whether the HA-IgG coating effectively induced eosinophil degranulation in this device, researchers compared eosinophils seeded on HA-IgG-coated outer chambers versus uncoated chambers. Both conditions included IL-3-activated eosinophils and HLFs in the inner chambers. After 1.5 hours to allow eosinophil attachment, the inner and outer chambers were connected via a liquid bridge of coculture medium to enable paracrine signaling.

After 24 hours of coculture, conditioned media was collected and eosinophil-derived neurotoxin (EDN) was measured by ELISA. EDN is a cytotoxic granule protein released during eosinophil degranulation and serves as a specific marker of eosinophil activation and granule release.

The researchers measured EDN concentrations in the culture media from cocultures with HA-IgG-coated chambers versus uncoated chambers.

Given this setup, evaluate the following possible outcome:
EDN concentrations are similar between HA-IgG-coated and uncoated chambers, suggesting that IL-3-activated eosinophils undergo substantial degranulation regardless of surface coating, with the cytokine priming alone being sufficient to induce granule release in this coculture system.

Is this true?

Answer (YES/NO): NO